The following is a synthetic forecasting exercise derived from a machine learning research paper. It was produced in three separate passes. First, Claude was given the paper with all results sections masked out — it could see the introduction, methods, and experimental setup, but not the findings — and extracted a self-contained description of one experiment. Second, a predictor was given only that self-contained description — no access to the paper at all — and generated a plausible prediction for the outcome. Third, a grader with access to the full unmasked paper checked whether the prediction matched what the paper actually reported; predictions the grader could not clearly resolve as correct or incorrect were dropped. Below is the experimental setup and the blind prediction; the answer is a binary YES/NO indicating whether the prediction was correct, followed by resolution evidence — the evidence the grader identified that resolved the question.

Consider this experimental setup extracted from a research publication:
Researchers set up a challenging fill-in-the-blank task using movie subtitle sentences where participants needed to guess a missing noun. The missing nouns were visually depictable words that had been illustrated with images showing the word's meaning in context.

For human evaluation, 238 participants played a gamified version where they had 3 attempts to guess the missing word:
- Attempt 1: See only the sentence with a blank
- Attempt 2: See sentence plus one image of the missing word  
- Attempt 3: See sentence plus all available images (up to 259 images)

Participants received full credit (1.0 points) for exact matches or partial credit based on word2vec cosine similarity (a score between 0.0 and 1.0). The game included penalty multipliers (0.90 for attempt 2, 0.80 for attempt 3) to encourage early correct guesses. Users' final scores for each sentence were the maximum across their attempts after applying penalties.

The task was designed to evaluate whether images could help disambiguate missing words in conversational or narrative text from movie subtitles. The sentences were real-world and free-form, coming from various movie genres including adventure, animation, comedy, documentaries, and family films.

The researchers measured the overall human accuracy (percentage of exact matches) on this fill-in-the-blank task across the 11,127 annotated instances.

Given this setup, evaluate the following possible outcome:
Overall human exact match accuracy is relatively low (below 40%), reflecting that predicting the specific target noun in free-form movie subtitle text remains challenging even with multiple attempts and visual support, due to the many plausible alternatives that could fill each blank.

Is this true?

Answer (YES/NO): NO